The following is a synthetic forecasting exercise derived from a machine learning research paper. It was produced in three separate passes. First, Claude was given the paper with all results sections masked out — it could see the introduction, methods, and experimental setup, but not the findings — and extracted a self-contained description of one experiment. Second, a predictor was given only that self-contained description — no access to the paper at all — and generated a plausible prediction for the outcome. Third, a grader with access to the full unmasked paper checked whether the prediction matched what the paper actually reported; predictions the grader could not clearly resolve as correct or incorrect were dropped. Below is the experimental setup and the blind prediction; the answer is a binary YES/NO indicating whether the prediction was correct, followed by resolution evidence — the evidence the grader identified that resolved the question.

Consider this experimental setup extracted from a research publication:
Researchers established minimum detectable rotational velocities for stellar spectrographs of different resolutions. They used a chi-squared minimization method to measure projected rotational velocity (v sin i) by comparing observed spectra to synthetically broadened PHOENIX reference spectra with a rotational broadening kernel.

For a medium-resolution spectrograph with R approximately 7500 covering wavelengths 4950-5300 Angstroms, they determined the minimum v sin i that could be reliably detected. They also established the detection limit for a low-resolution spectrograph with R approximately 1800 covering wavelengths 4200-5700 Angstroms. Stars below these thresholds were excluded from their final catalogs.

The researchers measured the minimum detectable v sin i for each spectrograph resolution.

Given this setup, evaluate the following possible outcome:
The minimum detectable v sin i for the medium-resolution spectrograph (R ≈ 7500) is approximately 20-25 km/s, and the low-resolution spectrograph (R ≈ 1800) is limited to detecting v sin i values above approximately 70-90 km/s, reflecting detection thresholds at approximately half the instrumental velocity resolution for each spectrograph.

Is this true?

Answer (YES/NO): NO